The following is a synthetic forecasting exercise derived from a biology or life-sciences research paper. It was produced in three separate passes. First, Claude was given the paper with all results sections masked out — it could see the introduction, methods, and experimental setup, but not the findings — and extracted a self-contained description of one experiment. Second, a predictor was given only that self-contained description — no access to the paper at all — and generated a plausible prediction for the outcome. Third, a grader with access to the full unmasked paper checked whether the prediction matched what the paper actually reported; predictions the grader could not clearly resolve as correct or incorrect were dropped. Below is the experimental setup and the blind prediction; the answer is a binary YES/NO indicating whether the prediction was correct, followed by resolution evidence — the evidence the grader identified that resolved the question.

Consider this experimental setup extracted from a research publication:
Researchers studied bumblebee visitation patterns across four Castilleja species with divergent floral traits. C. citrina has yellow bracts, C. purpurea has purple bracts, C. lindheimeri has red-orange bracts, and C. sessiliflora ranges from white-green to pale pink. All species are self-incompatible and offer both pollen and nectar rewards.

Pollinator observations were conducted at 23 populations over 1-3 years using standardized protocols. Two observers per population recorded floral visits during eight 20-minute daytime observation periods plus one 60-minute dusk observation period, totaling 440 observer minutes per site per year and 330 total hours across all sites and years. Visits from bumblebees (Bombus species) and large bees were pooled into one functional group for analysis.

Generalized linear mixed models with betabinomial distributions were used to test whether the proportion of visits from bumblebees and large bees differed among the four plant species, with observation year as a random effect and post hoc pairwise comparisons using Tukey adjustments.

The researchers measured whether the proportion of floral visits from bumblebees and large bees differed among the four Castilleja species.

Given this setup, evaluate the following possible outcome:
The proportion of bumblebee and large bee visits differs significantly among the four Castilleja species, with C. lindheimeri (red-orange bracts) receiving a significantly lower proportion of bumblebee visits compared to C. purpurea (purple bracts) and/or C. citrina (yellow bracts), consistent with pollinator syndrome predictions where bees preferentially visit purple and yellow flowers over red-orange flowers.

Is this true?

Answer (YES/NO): NO